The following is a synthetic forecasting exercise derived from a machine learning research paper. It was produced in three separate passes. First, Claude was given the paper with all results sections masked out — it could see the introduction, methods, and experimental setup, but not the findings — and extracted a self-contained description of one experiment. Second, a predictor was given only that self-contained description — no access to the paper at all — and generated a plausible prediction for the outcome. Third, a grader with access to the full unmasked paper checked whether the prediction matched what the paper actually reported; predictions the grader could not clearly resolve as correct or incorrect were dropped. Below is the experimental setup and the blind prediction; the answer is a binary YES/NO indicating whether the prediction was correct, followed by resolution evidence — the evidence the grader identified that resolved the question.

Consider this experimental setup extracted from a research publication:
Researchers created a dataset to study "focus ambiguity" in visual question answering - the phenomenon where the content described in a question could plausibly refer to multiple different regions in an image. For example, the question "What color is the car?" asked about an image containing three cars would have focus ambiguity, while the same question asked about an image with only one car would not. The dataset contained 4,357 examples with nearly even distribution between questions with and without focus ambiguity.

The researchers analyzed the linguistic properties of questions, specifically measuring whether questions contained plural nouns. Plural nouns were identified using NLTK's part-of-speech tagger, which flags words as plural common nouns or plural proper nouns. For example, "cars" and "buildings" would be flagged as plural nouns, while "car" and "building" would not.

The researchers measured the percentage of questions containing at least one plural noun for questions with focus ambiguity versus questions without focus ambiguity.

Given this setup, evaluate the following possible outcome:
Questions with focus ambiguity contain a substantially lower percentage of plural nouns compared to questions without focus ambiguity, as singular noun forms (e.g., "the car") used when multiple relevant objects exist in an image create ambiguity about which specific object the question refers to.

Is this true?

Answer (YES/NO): YES